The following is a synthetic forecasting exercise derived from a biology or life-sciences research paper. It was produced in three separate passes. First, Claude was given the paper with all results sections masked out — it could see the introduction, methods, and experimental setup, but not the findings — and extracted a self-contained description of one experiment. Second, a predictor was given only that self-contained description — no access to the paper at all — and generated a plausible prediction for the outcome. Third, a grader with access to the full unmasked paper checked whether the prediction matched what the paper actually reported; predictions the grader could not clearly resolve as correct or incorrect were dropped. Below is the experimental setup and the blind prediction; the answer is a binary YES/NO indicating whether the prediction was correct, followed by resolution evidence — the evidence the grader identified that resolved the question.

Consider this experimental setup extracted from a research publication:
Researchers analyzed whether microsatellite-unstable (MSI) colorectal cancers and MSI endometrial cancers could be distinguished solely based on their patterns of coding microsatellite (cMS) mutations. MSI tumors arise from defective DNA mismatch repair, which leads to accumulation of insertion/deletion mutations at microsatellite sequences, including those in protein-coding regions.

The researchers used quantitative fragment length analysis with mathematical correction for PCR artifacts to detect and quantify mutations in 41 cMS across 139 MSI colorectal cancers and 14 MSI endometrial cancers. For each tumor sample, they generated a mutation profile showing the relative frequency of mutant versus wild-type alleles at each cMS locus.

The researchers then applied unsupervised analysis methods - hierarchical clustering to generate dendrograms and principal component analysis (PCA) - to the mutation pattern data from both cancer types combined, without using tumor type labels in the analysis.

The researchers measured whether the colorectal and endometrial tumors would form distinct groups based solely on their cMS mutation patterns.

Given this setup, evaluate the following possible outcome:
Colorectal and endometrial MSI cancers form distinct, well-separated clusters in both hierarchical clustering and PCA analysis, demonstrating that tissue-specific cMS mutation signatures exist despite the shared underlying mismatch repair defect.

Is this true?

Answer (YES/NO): YES